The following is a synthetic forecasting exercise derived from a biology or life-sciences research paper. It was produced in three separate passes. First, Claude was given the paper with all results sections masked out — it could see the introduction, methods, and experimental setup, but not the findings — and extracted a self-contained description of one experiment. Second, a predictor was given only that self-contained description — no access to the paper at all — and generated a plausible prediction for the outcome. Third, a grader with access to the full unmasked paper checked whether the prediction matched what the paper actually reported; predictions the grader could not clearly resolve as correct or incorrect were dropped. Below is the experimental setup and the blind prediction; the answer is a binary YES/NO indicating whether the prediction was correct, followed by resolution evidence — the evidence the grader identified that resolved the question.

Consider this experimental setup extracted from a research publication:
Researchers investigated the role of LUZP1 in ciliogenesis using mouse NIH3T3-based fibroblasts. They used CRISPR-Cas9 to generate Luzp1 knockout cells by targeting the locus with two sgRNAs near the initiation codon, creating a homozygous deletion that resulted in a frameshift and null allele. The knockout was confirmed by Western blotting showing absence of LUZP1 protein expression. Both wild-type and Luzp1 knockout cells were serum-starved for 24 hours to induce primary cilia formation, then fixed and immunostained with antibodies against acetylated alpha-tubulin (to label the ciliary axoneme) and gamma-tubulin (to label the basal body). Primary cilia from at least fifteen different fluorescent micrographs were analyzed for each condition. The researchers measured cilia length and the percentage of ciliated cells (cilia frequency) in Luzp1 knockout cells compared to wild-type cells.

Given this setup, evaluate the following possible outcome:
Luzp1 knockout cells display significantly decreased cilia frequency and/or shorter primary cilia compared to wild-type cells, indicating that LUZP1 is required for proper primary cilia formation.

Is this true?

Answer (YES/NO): NO